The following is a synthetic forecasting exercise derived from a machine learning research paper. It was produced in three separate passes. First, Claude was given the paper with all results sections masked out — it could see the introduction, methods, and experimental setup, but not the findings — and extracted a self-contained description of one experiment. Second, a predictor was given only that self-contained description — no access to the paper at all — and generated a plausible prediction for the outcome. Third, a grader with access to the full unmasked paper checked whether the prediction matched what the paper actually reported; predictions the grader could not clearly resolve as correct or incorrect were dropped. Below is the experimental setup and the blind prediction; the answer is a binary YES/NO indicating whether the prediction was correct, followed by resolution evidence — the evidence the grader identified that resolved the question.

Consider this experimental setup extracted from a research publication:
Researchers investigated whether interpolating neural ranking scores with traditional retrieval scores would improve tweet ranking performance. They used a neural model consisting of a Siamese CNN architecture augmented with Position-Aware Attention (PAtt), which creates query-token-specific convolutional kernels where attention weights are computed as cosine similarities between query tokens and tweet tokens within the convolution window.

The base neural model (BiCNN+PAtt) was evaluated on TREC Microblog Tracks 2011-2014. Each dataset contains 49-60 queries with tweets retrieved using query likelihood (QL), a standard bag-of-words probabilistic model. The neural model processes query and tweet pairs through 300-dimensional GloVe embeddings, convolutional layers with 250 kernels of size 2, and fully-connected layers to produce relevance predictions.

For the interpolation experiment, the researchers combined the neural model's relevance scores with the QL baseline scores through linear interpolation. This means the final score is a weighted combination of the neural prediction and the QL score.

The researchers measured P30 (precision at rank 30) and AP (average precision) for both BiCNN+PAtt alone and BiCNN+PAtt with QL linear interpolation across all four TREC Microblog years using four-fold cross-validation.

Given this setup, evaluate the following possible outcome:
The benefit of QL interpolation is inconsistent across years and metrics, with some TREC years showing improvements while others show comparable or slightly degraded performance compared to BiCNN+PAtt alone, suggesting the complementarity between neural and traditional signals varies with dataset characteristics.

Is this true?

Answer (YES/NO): NO